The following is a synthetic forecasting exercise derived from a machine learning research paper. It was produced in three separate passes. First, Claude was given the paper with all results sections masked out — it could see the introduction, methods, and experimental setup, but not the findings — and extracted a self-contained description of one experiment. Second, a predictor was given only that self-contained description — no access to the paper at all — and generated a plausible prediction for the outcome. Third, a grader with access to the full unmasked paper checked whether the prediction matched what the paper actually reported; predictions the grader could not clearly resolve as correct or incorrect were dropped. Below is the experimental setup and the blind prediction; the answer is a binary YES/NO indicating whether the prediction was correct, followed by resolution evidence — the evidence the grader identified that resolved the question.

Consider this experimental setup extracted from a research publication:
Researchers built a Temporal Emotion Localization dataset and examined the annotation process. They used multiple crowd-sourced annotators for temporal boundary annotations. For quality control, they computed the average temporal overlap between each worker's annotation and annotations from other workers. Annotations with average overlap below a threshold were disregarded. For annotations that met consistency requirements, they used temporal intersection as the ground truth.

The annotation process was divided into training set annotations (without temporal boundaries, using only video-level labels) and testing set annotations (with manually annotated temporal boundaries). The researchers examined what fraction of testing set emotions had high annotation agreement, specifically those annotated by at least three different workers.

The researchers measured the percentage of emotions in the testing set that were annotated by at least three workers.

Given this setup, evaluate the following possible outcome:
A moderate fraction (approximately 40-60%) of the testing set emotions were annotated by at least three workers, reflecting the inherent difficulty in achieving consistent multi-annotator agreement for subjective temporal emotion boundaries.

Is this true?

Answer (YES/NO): NO